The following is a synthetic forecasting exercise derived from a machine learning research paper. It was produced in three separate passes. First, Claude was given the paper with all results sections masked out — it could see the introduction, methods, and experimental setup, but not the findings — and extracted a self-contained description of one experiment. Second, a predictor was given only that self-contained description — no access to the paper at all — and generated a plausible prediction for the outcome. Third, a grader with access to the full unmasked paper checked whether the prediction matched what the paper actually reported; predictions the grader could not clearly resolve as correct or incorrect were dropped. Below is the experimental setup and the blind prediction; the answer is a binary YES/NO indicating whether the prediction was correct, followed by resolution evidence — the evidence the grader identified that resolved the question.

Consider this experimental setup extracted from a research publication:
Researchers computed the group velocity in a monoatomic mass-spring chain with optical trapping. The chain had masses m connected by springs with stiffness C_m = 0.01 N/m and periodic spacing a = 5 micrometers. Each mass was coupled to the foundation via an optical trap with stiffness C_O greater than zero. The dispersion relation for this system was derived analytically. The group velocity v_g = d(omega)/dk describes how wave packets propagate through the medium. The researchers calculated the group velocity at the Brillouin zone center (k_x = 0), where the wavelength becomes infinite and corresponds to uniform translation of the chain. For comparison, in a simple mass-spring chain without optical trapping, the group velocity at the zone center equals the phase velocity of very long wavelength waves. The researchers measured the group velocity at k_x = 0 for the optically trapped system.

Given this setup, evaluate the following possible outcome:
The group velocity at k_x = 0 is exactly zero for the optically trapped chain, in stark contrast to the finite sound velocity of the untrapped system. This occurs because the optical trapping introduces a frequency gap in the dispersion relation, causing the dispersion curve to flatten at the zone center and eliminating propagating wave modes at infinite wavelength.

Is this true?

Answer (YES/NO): YES